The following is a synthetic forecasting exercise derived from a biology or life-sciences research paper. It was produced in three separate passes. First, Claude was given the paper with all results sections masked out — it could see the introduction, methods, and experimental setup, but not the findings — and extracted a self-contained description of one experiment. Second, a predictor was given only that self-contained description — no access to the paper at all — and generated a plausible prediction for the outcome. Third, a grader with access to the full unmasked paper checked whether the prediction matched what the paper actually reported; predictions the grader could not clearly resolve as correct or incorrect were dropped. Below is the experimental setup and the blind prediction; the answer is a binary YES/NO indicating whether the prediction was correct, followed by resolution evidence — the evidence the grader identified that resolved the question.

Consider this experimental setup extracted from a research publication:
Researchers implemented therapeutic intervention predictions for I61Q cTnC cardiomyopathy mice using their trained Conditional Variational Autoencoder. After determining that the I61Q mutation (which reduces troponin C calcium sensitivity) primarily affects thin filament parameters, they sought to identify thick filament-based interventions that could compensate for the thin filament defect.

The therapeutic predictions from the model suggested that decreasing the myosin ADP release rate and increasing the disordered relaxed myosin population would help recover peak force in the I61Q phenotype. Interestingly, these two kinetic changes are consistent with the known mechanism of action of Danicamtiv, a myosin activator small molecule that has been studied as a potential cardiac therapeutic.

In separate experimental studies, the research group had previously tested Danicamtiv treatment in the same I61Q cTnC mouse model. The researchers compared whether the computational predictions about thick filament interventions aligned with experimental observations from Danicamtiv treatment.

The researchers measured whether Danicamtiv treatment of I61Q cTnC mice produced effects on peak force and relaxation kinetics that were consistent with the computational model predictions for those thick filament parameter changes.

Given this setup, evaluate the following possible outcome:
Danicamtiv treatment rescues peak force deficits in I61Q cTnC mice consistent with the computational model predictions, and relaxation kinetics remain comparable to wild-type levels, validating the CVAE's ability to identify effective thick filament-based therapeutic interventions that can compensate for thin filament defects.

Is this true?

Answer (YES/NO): NO